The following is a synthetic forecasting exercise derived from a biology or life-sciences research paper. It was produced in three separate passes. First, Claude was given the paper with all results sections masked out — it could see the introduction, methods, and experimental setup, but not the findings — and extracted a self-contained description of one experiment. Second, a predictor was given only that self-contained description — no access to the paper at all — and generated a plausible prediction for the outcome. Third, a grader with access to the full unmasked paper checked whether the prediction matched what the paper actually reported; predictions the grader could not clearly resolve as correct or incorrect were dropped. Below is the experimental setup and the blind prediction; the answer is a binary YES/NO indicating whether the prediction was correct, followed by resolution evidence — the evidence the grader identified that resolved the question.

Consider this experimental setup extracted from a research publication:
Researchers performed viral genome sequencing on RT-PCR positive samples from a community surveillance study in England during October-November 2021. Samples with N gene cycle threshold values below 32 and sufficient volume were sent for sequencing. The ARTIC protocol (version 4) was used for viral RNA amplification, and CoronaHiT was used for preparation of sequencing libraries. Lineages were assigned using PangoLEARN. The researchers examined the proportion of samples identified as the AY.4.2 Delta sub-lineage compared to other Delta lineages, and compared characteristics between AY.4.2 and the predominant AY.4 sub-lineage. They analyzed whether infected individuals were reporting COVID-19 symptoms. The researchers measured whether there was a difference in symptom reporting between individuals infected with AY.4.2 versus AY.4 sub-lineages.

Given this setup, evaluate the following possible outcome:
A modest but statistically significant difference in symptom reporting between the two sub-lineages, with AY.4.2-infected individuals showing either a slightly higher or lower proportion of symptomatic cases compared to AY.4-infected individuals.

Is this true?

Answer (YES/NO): YES